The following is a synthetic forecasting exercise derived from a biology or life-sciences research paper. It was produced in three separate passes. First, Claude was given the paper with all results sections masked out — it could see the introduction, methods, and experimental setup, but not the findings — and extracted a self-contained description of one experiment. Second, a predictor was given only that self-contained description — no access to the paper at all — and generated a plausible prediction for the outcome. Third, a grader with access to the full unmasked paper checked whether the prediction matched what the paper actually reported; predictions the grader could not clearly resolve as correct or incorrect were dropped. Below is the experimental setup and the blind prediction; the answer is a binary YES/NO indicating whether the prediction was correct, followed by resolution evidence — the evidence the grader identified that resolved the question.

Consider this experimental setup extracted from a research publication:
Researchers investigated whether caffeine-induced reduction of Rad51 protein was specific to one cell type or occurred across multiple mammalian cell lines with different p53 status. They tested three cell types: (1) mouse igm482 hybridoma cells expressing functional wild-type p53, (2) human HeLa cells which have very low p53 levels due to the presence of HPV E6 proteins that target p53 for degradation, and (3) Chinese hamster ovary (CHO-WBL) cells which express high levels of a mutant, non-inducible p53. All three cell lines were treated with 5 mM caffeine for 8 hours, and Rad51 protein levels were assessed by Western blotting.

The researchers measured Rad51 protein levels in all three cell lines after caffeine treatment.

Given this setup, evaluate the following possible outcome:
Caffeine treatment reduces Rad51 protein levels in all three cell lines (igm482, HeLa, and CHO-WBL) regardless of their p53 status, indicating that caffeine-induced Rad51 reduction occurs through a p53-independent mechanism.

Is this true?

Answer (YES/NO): YES